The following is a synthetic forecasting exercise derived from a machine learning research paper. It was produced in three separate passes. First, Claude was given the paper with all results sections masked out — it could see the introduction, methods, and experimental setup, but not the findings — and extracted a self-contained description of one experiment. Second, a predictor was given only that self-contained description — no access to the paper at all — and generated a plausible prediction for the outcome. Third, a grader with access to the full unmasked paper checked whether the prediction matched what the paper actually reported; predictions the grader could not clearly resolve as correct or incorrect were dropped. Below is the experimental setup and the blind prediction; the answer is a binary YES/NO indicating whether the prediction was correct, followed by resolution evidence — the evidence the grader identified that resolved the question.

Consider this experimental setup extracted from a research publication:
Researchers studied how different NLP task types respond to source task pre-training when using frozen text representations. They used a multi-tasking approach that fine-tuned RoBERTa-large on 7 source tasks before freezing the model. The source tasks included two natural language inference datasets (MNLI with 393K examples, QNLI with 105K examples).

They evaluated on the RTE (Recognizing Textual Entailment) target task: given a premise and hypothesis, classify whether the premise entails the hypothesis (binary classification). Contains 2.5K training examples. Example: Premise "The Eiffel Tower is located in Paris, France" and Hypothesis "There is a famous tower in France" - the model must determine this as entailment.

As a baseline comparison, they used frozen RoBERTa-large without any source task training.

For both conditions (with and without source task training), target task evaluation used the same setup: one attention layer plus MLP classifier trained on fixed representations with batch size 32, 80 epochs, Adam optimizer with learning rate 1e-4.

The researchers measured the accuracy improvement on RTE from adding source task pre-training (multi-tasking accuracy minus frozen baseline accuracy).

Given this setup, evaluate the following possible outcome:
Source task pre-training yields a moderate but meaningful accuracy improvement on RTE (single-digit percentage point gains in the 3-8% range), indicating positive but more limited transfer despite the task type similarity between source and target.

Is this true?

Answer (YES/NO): NO